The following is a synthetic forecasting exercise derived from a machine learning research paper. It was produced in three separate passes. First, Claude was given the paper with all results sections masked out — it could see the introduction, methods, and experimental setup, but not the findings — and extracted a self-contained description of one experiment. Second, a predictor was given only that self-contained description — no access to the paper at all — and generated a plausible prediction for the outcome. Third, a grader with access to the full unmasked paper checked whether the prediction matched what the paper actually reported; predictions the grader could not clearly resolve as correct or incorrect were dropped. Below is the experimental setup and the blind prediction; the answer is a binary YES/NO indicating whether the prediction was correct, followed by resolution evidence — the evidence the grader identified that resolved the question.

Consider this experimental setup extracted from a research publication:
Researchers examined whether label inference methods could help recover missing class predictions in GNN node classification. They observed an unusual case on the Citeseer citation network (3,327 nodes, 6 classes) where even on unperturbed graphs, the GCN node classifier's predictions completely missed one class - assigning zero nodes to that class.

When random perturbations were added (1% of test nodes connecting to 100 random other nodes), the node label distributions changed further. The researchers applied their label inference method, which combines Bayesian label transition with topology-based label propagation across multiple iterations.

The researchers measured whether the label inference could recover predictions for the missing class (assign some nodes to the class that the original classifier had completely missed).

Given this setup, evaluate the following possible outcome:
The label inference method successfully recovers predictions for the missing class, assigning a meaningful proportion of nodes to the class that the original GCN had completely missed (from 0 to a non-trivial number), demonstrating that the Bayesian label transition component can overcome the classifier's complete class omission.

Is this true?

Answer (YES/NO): NO